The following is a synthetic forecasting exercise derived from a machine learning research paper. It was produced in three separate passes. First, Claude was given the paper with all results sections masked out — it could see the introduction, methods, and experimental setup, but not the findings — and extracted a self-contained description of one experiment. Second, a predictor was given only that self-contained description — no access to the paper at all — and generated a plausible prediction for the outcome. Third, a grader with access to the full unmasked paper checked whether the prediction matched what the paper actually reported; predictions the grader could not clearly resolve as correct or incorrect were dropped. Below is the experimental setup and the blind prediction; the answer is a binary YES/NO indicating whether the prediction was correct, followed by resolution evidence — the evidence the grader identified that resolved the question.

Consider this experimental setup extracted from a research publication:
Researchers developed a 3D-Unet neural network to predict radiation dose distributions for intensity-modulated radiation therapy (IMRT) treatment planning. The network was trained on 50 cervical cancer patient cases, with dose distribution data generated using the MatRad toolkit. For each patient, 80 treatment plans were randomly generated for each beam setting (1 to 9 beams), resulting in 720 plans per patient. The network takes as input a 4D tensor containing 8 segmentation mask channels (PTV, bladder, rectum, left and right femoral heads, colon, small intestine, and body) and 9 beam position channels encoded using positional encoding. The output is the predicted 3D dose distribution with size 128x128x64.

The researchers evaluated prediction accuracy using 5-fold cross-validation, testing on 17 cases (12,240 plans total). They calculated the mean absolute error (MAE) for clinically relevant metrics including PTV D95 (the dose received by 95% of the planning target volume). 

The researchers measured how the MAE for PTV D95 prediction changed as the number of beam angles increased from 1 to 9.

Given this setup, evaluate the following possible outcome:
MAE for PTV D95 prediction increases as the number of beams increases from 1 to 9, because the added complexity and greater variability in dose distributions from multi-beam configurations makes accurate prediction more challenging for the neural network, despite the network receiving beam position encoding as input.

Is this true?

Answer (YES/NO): NO